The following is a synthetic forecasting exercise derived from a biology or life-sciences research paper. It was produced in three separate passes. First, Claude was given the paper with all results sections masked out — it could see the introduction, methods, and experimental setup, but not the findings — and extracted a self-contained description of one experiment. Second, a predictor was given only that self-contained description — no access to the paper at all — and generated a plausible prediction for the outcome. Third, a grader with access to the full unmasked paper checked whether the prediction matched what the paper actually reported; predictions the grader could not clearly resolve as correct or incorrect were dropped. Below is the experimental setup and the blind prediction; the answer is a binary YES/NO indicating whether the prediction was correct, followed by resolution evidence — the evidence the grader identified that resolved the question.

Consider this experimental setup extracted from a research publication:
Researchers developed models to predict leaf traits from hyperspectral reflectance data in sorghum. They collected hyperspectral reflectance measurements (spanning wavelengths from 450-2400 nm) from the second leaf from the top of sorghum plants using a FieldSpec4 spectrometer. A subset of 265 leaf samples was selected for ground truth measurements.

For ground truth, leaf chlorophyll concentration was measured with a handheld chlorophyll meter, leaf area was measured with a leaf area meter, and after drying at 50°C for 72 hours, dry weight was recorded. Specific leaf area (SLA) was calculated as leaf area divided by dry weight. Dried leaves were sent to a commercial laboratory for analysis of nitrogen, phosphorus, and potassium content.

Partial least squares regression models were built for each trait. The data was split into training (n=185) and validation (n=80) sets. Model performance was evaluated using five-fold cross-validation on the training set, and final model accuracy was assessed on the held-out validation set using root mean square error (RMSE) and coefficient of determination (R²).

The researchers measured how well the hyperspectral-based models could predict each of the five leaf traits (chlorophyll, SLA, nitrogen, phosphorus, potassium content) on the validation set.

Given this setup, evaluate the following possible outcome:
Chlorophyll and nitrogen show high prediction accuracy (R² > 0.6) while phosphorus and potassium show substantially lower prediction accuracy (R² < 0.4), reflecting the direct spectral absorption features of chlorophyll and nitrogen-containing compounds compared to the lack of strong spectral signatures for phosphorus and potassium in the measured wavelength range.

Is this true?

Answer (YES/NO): YES